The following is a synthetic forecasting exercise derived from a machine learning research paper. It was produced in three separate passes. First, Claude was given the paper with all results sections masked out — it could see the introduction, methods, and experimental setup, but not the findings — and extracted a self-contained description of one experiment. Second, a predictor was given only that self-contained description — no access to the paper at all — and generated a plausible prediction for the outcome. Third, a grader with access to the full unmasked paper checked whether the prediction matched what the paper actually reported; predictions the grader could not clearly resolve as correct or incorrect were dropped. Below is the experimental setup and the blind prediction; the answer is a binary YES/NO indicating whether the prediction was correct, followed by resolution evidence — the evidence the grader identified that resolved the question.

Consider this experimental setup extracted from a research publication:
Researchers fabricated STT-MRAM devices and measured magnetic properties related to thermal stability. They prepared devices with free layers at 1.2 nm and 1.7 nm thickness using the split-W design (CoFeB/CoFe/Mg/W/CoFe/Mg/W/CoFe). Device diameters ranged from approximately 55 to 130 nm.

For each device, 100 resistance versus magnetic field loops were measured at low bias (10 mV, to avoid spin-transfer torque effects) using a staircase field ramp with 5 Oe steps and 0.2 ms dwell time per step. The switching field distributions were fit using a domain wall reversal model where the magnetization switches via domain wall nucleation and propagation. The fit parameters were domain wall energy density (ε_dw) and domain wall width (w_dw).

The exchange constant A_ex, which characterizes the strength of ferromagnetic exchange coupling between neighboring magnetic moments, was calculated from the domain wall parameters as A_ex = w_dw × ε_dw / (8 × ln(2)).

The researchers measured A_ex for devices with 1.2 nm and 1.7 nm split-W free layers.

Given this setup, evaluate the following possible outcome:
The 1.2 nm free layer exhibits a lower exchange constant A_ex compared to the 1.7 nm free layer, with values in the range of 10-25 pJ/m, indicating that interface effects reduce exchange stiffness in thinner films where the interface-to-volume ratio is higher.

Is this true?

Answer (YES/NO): NO